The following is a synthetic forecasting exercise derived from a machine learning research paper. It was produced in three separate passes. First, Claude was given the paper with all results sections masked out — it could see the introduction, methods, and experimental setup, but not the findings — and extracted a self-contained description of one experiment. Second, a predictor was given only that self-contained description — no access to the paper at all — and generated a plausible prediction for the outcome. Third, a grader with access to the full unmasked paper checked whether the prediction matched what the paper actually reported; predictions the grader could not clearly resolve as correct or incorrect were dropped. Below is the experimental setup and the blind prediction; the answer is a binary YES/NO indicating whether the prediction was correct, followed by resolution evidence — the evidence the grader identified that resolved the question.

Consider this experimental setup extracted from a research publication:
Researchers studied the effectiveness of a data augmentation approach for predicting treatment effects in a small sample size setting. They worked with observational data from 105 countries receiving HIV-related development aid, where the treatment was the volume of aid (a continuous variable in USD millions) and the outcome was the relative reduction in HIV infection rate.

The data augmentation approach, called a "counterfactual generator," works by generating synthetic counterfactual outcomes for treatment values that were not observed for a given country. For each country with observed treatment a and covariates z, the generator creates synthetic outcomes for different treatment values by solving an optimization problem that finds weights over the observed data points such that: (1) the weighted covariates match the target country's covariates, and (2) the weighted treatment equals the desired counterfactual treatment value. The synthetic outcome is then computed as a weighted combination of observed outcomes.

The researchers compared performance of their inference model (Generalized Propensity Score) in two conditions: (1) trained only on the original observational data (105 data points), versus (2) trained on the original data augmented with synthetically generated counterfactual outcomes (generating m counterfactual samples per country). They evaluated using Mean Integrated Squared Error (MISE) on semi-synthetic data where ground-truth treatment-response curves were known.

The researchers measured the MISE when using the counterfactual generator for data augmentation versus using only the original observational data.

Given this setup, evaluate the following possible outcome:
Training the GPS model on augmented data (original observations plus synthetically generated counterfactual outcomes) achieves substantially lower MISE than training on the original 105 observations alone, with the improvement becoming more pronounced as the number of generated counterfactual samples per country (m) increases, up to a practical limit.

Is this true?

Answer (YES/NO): NO